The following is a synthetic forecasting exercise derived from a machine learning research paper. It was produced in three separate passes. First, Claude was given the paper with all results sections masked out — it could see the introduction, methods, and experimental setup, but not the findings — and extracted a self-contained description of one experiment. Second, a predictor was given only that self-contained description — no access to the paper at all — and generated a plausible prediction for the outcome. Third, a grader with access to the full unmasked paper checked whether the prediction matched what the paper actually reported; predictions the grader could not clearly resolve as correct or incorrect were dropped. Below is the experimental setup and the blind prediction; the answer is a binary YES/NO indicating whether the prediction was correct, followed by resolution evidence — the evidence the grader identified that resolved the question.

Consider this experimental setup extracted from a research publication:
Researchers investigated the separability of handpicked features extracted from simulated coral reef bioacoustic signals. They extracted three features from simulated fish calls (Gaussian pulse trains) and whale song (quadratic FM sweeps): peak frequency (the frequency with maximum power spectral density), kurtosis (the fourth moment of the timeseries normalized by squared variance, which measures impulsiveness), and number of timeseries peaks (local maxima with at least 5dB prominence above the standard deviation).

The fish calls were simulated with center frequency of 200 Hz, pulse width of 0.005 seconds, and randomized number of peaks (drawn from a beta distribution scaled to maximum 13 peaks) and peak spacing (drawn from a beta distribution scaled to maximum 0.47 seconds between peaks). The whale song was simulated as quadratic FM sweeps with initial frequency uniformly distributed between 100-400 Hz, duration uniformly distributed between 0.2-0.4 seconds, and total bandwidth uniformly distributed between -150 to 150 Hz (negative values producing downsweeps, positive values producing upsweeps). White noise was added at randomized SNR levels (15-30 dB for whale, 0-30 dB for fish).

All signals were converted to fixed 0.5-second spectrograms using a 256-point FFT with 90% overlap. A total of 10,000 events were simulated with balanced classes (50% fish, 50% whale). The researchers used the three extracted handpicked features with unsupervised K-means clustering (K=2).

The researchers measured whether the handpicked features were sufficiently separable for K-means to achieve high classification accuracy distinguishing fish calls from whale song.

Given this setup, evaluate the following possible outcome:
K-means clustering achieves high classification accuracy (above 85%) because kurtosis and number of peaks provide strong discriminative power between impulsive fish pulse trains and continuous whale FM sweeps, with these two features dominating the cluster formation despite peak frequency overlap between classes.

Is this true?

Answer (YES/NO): NO